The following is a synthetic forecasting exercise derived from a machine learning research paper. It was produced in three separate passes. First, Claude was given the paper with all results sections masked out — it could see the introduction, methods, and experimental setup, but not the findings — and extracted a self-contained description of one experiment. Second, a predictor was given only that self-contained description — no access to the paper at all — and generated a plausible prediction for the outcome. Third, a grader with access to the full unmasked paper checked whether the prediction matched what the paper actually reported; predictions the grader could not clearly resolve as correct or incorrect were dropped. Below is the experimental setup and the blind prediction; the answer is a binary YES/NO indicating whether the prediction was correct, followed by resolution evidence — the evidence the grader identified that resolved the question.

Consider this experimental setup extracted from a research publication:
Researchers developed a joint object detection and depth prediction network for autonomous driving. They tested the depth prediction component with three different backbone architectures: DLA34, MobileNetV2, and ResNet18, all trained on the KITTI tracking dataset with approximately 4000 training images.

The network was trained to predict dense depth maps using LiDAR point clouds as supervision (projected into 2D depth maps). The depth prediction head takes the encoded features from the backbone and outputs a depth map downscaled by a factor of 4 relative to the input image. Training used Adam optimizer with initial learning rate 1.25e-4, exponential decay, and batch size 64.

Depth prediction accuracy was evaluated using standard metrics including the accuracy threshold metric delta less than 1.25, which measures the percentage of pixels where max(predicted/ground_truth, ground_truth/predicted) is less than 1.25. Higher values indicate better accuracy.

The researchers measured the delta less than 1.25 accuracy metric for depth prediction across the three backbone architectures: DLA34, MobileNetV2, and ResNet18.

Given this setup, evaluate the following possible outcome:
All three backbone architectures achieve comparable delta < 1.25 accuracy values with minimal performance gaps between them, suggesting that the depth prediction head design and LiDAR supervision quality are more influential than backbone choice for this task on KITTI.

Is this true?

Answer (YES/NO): NO